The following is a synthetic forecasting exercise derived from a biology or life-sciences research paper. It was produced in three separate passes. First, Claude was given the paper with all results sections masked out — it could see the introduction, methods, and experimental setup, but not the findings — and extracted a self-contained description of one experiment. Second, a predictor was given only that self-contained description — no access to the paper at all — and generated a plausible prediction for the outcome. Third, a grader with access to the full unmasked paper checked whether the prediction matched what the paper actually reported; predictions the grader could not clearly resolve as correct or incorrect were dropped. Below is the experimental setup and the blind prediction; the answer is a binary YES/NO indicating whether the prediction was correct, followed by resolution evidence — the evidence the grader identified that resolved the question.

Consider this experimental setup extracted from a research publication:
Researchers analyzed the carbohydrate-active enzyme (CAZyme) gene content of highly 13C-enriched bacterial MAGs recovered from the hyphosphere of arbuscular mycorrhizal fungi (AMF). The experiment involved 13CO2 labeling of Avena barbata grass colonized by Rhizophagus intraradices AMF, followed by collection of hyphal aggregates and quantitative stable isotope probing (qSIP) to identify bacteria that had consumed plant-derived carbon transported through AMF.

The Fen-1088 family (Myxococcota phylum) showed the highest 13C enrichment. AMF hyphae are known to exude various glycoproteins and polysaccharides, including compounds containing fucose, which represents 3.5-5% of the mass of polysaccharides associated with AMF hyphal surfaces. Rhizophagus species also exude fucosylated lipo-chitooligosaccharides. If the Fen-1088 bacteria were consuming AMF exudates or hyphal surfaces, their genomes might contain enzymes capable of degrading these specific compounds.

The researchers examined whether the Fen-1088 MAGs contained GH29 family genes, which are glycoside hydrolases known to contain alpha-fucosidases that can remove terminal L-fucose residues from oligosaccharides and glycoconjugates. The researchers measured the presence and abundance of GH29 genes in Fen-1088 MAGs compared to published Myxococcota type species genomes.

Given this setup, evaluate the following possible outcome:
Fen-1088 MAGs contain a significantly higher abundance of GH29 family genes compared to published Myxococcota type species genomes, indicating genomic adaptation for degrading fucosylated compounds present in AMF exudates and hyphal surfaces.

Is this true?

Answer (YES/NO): YES